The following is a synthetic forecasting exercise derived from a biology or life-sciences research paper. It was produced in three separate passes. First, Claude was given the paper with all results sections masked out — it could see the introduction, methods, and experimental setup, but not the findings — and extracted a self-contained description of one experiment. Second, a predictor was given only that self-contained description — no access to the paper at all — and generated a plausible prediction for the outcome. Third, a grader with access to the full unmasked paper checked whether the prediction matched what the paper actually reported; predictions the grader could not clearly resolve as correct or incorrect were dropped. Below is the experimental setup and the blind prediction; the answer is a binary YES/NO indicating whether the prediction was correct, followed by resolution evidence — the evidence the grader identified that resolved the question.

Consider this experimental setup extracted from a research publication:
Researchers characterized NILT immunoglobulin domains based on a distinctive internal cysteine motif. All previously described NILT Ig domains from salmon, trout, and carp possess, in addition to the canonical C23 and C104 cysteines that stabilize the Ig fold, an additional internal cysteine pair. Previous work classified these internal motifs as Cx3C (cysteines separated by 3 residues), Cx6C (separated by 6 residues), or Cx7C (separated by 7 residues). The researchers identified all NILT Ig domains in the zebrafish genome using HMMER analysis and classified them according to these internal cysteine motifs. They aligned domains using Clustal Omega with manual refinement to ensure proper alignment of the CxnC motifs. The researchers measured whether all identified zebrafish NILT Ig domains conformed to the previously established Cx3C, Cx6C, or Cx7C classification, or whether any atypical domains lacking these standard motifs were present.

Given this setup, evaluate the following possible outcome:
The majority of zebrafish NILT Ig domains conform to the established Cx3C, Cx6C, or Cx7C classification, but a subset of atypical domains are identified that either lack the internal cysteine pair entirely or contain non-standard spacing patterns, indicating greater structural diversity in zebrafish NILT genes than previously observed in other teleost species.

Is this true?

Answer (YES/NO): YES